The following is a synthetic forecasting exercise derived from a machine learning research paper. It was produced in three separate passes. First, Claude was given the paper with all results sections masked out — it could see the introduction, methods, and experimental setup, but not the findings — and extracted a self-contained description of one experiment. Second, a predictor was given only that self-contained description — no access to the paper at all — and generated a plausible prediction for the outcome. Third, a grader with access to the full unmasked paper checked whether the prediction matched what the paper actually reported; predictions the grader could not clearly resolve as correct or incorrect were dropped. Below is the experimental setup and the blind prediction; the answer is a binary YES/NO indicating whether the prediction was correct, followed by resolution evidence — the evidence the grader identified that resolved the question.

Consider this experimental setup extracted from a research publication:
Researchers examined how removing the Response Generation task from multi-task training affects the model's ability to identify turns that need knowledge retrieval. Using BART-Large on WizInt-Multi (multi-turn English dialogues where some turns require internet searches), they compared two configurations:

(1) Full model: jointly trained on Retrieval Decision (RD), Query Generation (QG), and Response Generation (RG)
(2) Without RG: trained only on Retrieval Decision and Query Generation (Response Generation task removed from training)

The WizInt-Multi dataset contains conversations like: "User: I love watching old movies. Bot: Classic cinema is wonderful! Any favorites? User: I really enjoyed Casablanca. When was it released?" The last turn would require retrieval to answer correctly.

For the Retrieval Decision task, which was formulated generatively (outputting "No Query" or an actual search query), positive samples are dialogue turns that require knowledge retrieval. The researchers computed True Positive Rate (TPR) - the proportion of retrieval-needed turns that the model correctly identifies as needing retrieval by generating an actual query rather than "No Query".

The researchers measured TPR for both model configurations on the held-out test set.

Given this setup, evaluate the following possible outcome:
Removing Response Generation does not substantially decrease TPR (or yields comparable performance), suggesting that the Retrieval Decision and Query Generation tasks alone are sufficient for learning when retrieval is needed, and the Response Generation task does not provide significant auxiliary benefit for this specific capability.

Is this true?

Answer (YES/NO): NO